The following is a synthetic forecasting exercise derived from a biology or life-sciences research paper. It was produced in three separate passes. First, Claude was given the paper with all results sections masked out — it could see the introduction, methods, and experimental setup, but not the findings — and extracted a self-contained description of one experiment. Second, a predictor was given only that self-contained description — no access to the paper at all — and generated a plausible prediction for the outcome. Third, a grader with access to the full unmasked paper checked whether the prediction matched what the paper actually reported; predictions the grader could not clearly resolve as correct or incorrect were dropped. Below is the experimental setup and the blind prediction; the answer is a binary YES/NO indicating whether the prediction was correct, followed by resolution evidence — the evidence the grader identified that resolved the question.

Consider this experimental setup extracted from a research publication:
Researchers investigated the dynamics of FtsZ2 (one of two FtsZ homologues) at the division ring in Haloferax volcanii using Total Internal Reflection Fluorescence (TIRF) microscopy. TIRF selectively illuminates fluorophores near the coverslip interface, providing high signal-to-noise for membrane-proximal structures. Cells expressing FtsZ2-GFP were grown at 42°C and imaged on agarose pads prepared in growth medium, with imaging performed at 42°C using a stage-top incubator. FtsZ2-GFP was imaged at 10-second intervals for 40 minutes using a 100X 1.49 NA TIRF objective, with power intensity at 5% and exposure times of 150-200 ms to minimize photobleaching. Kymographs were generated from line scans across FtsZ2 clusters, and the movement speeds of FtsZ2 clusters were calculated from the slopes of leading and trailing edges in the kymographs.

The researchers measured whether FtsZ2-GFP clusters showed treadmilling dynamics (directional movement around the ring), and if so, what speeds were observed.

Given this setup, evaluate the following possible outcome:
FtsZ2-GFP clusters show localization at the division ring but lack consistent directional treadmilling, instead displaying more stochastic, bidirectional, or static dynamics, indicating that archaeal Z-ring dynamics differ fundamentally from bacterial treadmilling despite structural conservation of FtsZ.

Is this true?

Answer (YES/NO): NO